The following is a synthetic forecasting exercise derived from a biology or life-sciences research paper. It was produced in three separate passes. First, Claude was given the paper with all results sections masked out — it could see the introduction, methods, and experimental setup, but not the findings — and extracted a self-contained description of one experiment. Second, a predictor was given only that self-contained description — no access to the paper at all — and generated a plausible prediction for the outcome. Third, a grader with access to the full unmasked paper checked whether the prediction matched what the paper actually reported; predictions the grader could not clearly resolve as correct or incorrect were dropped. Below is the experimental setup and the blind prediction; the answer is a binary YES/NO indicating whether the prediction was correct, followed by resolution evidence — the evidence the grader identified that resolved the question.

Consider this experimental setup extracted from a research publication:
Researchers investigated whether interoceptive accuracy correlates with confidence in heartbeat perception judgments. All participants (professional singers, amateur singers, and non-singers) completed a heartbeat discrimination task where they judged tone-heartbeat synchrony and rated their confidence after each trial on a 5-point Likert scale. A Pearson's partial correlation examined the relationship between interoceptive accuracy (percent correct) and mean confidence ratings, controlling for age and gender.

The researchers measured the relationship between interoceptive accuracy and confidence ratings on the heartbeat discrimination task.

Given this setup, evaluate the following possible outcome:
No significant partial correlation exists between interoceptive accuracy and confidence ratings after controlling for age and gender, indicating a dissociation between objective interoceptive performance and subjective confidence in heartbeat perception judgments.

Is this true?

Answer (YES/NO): YES